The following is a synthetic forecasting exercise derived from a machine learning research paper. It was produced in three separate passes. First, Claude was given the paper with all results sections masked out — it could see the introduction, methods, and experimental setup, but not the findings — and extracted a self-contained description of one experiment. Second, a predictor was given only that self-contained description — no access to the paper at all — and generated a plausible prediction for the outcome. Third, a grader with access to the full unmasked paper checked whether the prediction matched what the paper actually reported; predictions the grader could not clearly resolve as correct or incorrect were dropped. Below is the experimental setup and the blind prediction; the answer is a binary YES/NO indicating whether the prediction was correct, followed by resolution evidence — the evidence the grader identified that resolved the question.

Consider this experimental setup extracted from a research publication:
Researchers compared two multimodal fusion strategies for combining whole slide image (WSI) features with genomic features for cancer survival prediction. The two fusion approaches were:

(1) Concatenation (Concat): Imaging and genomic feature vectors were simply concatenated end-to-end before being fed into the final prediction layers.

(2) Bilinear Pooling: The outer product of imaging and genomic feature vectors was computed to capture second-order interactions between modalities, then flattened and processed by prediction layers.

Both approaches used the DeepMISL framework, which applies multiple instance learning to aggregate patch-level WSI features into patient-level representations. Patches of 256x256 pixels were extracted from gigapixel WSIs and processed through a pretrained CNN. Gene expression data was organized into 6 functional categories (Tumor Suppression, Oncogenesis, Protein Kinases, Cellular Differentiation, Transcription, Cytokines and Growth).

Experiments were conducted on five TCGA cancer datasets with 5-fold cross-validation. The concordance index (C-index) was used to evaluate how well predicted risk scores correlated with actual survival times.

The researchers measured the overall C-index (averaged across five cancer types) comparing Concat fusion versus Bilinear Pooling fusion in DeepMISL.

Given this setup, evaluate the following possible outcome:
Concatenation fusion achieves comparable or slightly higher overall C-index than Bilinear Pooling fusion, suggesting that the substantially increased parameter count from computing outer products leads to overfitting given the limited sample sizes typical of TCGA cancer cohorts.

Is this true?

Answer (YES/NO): YES